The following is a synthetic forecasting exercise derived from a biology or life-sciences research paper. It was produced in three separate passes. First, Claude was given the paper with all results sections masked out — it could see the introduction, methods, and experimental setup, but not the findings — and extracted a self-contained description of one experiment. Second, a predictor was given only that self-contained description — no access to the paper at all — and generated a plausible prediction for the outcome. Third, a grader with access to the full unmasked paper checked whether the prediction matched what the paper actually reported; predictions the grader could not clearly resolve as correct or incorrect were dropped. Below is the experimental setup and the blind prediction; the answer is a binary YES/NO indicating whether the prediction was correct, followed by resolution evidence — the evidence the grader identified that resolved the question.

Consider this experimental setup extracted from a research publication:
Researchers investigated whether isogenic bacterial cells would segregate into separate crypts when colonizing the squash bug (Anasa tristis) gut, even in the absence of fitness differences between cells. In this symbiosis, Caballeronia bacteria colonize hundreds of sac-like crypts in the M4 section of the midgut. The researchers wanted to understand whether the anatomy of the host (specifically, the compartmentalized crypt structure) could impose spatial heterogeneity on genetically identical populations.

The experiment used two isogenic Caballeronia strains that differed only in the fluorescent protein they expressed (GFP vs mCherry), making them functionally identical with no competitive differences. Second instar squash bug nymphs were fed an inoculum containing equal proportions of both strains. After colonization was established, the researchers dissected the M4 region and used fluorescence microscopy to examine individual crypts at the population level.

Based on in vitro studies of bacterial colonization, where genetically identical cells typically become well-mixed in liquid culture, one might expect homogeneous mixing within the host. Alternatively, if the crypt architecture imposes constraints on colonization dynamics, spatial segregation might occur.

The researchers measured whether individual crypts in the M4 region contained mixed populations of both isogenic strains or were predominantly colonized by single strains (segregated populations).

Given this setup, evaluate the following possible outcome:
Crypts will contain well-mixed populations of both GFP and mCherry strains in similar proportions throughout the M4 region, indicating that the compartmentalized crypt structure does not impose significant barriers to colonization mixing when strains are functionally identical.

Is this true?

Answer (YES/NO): NO